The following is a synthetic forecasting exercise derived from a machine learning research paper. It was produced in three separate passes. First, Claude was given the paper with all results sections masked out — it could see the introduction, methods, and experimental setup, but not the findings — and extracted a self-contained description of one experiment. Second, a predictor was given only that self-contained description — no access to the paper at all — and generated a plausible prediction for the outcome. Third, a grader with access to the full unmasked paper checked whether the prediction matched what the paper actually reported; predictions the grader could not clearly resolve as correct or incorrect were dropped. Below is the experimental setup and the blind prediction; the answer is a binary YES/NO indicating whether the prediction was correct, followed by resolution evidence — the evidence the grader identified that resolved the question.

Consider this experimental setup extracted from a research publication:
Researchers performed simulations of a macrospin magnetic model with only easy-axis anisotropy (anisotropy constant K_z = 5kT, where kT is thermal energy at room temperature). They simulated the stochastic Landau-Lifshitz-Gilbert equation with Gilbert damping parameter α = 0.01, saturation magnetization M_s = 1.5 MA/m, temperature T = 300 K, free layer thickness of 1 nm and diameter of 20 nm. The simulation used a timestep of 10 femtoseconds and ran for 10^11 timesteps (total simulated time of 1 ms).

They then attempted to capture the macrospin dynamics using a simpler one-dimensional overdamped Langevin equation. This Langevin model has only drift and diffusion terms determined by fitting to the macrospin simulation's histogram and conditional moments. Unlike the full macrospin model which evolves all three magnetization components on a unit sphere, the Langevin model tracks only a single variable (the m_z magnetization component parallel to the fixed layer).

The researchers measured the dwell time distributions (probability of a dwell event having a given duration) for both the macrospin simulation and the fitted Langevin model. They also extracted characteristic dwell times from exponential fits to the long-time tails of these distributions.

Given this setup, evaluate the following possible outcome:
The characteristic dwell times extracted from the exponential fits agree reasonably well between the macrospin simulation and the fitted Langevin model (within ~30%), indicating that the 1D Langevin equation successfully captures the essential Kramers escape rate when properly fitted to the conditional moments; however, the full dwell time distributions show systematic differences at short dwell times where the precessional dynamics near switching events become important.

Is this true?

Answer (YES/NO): NO